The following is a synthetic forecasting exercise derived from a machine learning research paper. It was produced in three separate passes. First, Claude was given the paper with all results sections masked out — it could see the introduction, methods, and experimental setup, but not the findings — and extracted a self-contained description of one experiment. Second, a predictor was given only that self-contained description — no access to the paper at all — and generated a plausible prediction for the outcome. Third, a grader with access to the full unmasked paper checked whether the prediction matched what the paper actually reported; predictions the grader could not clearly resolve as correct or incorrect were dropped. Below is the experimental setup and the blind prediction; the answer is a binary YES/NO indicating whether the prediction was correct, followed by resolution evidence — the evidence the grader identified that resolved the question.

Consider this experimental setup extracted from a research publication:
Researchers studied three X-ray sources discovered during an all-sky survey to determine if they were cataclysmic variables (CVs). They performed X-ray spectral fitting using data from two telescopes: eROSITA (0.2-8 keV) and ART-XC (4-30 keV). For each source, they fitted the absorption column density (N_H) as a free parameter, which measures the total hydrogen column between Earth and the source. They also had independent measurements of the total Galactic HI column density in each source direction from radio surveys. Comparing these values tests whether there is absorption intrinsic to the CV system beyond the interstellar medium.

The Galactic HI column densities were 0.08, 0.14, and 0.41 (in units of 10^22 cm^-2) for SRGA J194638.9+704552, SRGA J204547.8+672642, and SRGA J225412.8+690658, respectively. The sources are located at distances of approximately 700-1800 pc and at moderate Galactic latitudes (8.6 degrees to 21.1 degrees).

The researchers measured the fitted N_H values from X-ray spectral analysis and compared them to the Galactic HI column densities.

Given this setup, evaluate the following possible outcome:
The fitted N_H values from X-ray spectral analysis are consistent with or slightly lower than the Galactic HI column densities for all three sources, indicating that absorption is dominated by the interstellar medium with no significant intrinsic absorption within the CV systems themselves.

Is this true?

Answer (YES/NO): NO